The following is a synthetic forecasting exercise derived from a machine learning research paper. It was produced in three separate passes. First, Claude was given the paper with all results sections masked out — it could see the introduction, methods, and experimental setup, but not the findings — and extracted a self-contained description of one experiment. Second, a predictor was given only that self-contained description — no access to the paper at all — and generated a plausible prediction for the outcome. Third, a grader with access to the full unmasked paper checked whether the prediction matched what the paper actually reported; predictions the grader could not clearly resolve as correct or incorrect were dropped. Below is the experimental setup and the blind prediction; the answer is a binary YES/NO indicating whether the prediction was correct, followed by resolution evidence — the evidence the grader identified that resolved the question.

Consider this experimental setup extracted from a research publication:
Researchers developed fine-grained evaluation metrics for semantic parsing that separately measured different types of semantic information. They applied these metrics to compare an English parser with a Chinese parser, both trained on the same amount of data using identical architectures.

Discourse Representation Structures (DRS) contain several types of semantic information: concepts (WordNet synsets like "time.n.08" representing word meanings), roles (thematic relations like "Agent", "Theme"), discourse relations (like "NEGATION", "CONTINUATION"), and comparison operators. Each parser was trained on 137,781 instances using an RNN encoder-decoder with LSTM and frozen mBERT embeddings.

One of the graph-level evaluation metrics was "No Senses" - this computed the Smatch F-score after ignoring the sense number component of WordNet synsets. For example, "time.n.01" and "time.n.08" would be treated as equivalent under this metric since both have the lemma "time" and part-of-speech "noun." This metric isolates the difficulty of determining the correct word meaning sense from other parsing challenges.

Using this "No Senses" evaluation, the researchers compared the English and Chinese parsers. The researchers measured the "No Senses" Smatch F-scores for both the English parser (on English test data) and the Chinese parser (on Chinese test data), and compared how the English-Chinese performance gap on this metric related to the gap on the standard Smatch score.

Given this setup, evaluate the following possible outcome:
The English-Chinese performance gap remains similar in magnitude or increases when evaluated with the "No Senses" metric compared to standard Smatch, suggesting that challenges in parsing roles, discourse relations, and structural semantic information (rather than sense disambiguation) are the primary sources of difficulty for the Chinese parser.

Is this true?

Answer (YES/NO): NO